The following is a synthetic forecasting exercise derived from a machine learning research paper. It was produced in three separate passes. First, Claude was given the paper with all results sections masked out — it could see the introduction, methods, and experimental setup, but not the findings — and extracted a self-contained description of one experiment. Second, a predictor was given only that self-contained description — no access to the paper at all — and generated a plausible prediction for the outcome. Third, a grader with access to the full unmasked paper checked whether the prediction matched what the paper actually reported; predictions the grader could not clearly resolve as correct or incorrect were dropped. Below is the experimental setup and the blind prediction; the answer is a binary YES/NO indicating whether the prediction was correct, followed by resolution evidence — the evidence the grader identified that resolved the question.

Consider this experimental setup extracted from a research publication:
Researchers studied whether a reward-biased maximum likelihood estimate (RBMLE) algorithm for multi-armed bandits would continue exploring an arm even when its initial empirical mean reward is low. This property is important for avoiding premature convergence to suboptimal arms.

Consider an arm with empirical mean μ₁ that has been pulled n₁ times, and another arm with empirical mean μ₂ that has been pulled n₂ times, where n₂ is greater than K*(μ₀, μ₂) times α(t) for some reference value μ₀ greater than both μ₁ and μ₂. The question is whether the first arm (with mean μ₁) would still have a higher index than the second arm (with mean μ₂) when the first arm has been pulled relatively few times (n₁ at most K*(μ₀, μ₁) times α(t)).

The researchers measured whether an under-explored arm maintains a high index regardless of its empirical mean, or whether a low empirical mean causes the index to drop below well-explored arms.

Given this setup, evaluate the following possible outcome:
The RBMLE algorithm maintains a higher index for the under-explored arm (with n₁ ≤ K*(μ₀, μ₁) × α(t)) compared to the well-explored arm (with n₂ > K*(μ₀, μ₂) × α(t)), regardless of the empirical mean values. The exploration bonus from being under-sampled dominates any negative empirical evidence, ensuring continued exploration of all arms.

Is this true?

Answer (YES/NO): YES